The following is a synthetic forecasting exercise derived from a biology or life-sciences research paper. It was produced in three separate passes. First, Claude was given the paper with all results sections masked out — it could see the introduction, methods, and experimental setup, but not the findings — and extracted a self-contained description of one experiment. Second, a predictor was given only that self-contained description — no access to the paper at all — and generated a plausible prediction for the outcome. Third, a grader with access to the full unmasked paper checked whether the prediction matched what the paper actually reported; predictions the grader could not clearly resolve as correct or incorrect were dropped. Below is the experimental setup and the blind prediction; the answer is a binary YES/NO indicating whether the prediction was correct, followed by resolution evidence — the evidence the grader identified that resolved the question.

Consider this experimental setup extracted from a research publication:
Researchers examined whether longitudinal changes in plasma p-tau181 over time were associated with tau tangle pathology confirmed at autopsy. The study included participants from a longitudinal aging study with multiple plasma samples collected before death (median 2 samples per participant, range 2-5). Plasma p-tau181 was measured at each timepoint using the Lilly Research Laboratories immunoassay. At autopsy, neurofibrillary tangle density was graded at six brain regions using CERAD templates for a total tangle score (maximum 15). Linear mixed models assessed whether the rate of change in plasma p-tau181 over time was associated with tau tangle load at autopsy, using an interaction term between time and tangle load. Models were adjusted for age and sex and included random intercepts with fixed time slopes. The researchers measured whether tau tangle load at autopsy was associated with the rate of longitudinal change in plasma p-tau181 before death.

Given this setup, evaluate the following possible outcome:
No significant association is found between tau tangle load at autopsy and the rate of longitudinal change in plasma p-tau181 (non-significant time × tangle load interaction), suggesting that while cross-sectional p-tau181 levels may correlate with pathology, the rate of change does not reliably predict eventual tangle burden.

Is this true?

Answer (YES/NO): YES